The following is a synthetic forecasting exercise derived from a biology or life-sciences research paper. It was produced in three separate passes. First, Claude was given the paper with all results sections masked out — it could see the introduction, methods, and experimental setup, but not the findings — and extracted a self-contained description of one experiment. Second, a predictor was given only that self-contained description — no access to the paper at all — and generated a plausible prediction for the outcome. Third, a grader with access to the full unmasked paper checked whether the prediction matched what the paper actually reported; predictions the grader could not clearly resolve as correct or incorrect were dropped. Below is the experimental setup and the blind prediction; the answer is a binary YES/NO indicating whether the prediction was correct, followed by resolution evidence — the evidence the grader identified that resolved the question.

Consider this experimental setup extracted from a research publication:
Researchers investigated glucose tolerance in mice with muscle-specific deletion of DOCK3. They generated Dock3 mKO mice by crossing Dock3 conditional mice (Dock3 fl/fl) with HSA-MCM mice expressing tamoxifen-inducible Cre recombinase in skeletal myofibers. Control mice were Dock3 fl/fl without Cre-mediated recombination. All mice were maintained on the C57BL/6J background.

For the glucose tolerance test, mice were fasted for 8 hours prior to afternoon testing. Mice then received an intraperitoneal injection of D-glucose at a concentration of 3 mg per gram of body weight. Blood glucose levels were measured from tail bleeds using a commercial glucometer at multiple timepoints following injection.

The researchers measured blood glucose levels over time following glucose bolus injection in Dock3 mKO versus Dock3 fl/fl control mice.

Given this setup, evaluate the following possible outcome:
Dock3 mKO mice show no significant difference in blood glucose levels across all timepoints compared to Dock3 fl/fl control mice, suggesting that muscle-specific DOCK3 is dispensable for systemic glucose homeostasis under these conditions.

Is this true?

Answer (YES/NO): YES